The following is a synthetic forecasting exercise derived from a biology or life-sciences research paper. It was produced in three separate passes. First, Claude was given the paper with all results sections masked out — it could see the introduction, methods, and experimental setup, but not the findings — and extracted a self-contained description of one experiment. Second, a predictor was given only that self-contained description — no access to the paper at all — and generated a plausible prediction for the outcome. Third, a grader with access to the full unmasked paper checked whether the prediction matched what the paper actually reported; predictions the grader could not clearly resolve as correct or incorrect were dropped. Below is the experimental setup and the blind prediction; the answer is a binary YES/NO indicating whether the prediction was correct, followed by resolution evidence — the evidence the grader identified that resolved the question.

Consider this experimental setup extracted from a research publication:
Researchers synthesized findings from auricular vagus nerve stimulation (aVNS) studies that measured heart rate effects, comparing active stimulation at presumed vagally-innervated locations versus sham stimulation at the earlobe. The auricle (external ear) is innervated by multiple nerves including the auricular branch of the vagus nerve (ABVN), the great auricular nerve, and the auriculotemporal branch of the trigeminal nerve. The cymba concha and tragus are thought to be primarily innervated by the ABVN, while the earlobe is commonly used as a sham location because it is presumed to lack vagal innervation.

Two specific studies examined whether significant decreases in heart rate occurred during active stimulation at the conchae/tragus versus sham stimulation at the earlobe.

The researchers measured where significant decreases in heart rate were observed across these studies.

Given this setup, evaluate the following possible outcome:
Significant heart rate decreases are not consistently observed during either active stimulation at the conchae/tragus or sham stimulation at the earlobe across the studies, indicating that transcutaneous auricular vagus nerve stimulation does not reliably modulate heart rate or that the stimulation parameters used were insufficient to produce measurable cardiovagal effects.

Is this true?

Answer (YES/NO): NO